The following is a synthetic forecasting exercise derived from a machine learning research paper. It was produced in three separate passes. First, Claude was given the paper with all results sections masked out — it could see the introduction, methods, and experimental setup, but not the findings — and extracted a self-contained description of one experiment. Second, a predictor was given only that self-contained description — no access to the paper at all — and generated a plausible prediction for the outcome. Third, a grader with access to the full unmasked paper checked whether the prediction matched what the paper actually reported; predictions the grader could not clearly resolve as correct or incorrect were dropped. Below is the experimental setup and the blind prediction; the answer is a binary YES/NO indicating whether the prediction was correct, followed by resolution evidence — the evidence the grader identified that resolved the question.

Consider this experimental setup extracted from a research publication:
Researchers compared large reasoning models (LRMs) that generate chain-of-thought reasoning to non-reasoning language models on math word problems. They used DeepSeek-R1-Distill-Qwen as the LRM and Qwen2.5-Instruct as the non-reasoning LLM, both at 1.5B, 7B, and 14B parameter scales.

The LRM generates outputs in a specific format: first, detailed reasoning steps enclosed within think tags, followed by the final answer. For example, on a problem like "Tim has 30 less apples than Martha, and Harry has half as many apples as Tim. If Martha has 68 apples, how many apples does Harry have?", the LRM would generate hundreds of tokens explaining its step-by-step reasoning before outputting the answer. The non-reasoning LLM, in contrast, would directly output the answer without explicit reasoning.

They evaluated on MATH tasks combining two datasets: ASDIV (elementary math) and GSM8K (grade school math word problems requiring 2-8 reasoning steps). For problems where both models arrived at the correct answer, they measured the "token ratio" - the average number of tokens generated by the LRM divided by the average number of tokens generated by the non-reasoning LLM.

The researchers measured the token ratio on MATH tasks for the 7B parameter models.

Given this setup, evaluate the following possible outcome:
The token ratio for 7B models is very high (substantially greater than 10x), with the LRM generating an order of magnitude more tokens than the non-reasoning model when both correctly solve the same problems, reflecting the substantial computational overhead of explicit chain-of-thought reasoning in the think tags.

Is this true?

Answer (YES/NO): NO